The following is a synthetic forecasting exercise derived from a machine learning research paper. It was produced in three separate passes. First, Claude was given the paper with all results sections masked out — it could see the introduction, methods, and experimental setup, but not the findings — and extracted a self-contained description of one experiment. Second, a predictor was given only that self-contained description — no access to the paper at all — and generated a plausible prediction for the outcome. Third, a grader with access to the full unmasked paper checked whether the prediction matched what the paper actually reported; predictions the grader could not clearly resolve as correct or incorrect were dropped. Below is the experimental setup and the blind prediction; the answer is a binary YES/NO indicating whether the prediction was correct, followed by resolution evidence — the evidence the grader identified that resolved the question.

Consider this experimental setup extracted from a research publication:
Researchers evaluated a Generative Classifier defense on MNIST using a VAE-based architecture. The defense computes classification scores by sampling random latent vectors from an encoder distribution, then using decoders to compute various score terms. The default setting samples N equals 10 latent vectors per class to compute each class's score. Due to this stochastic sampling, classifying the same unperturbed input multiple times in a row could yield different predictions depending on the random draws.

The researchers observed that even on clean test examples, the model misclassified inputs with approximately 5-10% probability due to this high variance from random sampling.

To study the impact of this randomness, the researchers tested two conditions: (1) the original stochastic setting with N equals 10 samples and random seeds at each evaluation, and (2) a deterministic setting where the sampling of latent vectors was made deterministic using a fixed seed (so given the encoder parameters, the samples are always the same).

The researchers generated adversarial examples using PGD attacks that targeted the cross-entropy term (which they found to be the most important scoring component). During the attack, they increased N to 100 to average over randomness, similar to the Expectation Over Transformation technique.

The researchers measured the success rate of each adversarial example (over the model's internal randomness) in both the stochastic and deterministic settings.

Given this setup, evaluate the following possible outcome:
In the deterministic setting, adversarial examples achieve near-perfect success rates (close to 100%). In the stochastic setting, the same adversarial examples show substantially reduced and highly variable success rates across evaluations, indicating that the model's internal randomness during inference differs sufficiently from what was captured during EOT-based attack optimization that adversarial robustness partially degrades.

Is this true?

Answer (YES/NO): NO